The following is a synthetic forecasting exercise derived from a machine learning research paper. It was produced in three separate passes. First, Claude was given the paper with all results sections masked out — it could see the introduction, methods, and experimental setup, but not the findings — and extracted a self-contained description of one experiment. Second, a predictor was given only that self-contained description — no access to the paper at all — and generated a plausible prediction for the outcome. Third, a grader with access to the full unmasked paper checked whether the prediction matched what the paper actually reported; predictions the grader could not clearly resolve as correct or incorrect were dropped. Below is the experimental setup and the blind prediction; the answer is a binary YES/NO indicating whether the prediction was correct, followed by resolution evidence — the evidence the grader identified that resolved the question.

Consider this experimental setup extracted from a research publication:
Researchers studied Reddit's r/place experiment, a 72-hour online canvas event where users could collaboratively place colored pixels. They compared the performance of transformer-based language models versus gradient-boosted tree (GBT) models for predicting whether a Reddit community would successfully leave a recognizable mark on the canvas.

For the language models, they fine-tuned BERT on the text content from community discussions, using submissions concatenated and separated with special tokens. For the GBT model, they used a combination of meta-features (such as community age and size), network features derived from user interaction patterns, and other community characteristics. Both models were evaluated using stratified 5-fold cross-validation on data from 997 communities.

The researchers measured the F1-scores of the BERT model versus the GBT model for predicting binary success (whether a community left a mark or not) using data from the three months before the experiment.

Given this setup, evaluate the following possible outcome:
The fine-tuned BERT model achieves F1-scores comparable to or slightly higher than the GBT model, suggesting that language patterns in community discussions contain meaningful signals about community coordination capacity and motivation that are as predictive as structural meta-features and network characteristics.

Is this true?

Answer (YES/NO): NO